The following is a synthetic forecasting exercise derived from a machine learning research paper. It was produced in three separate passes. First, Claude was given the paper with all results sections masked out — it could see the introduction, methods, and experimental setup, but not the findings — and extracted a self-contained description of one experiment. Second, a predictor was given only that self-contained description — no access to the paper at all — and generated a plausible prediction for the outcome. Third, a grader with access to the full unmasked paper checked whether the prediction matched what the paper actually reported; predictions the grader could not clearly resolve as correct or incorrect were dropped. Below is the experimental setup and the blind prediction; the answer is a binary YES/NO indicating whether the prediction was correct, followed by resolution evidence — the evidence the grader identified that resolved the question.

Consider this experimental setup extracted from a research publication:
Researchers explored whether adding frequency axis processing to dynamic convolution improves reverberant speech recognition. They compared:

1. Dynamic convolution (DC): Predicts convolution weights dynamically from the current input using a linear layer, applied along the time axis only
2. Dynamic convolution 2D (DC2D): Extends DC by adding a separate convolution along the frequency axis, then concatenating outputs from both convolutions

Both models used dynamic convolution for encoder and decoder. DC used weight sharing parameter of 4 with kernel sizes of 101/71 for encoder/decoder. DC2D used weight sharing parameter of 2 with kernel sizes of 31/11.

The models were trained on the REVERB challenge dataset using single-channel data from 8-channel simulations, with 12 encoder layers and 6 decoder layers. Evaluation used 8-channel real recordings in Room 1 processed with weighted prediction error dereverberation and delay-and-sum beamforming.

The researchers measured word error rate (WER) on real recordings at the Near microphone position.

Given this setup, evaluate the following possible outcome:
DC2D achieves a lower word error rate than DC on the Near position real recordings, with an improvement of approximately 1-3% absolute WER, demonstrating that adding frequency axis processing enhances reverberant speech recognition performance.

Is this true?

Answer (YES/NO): NO